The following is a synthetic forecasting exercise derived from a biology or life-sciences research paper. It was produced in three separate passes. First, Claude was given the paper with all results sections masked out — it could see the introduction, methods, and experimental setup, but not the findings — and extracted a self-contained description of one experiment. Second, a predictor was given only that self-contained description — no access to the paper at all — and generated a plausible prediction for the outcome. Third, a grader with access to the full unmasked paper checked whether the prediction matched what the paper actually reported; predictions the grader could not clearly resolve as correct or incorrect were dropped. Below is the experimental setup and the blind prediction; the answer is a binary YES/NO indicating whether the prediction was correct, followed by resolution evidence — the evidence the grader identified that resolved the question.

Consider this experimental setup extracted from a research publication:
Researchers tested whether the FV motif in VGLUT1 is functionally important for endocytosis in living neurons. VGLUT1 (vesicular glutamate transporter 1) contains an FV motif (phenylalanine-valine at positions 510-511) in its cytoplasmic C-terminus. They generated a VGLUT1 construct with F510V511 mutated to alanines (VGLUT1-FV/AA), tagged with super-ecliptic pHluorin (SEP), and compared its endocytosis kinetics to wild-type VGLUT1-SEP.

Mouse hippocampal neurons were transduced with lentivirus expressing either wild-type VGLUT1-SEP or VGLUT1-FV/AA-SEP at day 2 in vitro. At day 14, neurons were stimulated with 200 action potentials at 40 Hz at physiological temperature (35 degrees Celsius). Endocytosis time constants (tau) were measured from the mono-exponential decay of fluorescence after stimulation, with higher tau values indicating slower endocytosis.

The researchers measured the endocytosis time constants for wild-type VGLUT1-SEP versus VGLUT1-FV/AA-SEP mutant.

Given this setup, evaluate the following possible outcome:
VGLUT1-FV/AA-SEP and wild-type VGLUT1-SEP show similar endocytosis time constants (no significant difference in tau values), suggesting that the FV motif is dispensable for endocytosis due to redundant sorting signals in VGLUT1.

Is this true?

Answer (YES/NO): NO